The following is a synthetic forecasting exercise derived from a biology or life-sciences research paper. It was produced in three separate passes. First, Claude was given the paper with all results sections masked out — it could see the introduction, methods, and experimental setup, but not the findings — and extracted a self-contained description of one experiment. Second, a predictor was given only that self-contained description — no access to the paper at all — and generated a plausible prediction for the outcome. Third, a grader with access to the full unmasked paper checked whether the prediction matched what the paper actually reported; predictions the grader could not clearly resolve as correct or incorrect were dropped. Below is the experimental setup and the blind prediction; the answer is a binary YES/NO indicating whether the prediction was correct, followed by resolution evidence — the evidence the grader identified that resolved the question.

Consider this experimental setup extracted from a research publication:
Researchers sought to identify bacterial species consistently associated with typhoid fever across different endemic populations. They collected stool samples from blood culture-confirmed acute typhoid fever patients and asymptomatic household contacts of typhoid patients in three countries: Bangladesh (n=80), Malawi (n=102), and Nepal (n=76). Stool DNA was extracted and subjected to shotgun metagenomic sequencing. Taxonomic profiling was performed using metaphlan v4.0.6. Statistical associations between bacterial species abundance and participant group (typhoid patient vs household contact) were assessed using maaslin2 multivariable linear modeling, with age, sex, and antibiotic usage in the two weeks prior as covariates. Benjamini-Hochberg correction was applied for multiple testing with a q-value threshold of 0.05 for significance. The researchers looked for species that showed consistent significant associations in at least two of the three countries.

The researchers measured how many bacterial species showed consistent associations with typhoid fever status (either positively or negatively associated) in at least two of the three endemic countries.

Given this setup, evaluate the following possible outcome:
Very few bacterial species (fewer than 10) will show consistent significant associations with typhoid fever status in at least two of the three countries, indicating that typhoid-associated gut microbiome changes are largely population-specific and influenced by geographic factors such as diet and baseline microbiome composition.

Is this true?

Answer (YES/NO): YES